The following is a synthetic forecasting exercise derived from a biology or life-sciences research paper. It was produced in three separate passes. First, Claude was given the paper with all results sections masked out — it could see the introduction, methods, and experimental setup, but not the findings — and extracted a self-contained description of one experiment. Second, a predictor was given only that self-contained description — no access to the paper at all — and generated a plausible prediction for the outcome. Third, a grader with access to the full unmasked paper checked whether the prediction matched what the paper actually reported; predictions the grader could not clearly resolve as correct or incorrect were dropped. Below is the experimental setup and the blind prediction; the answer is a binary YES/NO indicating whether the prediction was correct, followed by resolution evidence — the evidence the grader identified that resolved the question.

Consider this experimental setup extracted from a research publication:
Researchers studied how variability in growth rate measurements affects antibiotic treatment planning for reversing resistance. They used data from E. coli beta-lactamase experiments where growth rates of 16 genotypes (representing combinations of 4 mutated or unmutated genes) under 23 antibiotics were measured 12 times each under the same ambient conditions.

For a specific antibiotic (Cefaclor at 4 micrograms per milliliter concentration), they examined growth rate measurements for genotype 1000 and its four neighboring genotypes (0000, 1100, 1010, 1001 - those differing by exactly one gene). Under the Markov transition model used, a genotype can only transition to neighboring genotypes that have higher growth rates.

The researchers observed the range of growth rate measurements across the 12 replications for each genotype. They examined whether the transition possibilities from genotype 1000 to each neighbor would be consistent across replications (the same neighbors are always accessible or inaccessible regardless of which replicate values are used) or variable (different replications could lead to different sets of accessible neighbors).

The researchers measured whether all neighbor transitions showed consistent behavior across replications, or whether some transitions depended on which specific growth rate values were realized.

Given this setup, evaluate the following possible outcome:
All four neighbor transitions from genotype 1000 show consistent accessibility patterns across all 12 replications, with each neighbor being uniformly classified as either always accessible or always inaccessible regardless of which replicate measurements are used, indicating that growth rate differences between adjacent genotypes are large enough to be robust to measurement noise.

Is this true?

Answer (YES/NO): NO